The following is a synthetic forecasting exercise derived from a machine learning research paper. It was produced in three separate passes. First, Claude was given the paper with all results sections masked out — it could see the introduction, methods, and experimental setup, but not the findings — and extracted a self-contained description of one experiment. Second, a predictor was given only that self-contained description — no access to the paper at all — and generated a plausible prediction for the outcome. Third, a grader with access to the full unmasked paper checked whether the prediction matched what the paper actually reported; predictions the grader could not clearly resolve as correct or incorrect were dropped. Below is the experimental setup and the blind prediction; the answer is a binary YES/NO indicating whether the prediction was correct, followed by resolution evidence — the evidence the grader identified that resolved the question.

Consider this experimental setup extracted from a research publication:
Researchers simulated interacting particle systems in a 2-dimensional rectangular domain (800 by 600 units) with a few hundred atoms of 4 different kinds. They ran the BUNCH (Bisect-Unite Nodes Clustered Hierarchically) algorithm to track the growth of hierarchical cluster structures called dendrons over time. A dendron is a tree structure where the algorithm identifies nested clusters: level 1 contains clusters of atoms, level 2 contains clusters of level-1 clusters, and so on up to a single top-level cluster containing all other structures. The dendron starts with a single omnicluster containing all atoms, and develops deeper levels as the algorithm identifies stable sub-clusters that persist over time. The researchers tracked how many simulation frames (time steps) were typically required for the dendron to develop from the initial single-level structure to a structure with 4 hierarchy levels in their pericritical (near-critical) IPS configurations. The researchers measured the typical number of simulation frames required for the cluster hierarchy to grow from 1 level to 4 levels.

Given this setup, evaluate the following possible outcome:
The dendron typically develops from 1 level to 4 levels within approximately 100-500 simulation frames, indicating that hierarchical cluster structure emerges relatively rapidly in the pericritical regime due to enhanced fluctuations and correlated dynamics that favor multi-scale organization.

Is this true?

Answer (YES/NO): NO